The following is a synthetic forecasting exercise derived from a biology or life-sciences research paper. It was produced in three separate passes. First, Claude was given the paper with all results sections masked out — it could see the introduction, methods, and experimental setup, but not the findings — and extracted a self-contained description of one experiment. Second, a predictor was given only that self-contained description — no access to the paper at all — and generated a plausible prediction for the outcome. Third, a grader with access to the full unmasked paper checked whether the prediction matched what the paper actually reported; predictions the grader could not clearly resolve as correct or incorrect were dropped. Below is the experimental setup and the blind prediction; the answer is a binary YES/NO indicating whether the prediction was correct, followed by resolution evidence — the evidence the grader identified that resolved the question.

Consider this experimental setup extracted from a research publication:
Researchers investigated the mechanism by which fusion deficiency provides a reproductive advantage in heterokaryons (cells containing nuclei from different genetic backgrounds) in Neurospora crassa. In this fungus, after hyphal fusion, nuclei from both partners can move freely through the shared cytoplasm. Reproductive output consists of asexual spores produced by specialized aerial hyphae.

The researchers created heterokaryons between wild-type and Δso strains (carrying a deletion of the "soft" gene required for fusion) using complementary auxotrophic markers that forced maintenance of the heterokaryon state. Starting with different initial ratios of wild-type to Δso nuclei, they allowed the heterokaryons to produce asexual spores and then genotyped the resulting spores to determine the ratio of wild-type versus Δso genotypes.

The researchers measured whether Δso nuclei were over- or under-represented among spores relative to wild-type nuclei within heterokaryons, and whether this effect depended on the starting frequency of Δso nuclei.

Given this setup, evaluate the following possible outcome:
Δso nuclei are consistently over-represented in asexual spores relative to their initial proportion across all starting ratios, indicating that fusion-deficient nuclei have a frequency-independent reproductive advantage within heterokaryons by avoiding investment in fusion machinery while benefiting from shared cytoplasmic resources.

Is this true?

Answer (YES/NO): NO